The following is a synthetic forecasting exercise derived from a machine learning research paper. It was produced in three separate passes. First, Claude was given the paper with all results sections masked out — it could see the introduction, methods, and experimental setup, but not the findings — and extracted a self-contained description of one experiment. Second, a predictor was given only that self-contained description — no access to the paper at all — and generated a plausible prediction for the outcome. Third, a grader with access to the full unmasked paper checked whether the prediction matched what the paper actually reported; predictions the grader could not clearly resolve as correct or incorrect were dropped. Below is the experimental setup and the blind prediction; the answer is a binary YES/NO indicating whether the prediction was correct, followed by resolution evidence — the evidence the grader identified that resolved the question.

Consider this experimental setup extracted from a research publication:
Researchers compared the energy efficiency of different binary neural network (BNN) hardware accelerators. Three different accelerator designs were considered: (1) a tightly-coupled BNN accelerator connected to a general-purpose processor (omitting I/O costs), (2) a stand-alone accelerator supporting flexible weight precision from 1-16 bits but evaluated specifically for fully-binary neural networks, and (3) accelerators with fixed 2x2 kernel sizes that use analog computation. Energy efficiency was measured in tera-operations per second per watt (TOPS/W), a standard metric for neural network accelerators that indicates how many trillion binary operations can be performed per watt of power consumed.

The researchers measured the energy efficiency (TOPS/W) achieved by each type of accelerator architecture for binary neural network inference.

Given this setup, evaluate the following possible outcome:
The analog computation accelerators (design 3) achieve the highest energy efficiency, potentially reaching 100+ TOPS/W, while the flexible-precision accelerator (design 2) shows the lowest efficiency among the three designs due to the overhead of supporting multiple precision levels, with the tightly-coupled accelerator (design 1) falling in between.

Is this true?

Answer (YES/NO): NO